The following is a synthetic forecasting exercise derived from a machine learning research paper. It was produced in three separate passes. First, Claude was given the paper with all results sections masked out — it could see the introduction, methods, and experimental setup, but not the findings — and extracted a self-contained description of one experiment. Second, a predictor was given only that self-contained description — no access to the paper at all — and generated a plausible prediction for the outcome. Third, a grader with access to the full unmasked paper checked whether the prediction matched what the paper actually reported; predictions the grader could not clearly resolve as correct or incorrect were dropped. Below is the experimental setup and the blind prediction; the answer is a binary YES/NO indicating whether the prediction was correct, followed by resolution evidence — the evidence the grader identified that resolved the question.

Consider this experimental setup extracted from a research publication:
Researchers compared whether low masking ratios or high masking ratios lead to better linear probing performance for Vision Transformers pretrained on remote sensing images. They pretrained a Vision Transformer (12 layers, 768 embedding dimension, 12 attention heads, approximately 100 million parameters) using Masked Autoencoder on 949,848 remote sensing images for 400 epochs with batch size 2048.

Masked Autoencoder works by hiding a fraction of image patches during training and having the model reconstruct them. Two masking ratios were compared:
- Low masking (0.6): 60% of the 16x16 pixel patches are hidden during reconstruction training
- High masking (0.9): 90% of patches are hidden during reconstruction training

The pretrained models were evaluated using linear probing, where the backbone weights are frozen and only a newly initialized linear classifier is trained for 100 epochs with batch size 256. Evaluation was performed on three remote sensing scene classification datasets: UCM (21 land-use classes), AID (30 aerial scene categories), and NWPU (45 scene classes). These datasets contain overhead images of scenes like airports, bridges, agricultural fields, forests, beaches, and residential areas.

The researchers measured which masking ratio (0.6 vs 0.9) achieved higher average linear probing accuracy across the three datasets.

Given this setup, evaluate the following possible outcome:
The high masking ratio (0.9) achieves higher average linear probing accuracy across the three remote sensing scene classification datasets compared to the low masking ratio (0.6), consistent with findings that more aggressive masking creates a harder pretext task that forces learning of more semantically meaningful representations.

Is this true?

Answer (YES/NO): YES